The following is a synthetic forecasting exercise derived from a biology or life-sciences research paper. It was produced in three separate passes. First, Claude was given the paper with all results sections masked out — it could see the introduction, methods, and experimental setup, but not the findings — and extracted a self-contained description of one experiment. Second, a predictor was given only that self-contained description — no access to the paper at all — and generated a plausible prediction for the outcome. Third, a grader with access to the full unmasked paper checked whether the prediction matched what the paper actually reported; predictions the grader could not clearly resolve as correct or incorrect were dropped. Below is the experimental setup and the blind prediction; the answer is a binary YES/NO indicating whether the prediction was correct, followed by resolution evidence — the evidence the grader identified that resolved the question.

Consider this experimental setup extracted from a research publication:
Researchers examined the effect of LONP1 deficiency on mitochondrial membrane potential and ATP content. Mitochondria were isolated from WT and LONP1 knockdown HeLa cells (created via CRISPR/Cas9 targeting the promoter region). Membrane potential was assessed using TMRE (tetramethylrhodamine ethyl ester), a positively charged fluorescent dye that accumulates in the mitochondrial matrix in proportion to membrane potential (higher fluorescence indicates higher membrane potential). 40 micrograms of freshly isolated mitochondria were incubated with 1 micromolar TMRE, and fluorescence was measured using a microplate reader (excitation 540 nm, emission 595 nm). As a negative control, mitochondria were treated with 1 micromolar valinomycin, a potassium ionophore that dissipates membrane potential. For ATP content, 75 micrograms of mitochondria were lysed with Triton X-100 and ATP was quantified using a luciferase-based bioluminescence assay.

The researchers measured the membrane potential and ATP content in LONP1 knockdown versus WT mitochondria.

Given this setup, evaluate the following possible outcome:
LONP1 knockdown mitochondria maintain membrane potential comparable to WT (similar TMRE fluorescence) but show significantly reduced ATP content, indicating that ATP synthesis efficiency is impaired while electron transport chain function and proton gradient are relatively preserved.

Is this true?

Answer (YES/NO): YES